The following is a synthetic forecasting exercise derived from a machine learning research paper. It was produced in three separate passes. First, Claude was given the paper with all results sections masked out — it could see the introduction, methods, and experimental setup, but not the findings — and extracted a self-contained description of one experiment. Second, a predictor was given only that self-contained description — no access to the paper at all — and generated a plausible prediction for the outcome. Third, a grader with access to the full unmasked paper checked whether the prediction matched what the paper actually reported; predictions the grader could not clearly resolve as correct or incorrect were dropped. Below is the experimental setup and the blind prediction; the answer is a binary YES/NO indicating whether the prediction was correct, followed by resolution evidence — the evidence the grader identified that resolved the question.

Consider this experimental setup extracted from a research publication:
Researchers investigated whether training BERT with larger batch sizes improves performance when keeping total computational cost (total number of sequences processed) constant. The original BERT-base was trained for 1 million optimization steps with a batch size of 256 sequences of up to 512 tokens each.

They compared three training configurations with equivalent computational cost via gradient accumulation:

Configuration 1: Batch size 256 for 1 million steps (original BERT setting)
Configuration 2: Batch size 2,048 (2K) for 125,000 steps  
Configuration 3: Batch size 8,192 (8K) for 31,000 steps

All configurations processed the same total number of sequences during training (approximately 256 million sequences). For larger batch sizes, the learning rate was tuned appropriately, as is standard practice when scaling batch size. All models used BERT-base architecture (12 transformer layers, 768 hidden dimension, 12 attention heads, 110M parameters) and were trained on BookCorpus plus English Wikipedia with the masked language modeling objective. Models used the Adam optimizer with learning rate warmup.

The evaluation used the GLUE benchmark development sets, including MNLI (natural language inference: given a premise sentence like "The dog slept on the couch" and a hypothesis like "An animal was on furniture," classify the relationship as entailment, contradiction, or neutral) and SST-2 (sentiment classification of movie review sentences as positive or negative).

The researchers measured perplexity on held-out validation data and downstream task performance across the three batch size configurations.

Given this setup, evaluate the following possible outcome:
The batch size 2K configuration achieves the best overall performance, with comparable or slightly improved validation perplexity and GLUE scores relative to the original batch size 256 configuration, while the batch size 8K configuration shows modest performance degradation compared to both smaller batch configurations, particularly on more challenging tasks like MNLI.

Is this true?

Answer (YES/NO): NO